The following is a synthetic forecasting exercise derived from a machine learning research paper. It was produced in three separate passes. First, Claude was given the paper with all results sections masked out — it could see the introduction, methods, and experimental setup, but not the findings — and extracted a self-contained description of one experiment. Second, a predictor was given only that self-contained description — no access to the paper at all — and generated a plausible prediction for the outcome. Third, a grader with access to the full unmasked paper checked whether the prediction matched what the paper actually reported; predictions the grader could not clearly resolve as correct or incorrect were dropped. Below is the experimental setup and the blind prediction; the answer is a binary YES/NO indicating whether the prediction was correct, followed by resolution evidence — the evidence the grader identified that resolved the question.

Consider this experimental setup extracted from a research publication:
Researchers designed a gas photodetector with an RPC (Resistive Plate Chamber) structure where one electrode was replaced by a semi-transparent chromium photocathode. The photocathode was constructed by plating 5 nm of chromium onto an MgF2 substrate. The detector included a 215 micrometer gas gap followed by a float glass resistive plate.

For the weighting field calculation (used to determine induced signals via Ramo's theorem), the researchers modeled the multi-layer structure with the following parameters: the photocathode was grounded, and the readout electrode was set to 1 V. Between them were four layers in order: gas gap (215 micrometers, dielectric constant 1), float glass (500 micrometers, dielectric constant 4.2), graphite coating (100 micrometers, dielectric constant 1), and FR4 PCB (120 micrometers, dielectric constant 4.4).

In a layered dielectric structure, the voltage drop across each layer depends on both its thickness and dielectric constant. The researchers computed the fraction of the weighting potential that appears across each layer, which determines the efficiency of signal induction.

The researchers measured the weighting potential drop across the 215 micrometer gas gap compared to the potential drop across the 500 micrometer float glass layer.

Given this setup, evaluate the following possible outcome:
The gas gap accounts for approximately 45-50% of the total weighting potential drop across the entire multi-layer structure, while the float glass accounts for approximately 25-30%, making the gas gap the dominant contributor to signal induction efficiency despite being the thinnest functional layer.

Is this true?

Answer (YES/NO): NO